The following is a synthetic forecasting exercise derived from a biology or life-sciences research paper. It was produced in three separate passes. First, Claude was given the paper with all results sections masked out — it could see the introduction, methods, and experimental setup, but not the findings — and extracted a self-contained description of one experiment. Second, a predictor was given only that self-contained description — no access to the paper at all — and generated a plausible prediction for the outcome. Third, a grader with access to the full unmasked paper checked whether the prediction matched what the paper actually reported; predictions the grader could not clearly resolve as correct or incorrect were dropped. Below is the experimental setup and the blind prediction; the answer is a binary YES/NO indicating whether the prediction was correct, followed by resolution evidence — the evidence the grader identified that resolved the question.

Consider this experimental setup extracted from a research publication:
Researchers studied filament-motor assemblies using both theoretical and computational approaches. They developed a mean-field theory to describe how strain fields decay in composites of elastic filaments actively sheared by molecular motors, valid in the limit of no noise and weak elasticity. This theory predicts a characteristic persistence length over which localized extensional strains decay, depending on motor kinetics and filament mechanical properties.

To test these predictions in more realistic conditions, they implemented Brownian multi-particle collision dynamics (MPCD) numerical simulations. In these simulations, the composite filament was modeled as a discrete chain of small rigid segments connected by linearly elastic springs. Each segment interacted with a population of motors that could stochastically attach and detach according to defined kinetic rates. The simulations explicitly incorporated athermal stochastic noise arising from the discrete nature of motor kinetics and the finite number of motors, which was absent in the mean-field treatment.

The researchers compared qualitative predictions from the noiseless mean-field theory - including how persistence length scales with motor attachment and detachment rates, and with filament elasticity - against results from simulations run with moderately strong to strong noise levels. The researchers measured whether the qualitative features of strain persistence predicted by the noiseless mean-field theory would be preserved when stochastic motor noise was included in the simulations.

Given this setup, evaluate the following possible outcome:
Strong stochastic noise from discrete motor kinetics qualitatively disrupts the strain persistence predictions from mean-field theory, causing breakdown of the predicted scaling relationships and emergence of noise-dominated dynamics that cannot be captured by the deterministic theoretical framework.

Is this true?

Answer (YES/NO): NO